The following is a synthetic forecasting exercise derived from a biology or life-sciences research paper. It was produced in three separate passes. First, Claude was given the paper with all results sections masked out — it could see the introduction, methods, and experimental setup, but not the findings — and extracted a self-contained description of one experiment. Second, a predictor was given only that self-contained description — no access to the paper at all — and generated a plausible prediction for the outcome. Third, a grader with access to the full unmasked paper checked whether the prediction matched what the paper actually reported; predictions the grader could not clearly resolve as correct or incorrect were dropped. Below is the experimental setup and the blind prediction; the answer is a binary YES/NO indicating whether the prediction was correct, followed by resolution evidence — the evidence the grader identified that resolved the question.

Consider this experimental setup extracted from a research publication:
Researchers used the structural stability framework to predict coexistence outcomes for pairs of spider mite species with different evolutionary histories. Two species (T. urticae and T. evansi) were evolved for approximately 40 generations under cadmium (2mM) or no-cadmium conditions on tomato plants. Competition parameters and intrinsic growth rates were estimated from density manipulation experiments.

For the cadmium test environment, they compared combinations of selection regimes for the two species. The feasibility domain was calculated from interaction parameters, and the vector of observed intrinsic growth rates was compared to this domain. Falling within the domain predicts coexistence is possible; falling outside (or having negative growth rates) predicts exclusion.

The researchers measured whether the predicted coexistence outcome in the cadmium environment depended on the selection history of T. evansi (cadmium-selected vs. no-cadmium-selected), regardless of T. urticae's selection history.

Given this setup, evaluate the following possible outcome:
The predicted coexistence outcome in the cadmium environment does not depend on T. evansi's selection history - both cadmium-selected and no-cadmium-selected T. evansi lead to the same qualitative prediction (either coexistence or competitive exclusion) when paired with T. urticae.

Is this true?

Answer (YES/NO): NO